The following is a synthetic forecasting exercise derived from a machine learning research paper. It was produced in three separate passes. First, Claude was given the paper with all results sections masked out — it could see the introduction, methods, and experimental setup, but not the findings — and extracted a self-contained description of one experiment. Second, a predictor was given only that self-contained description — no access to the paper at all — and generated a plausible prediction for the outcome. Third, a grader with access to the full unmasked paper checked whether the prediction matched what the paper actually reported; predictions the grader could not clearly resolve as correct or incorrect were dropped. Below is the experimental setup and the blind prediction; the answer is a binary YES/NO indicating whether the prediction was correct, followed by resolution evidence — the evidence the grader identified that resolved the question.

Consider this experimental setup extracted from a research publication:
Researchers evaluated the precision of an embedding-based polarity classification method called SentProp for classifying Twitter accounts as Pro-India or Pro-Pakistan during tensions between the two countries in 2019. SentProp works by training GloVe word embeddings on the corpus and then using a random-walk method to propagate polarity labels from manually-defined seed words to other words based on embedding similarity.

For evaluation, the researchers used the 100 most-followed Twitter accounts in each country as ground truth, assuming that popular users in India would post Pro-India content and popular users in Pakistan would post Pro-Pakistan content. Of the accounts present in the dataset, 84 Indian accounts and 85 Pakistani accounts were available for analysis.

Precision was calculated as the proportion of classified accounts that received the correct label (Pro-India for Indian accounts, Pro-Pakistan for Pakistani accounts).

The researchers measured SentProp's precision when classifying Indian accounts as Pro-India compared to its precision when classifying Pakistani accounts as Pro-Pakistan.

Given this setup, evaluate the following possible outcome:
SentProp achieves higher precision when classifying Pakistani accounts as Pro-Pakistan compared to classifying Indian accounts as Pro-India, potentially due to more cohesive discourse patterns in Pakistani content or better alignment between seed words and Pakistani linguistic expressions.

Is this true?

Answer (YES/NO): NO